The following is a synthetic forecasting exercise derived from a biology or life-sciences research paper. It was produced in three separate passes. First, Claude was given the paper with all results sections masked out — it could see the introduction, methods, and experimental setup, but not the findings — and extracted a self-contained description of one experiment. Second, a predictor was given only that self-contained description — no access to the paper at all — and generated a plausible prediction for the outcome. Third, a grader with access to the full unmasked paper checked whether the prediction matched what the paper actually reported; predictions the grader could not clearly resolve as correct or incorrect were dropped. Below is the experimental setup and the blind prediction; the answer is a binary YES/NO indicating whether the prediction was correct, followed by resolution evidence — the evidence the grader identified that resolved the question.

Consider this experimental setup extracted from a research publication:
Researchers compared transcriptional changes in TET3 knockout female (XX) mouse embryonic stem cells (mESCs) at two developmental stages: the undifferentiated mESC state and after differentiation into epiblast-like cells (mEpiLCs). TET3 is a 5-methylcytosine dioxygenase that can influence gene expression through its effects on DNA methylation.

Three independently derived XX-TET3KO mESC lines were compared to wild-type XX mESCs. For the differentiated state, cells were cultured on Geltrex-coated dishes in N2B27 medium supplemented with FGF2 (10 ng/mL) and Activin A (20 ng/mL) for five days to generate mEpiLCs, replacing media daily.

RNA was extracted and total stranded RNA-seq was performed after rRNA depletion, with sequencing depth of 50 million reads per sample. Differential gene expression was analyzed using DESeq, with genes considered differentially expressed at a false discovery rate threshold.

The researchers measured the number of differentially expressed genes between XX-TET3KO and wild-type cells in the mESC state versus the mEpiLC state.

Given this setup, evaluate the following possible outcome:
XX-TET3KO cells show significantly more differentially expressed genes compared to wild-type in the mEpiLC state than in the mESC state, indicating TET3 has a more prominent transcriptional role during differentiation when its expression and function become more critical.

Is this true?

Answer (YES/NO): YES